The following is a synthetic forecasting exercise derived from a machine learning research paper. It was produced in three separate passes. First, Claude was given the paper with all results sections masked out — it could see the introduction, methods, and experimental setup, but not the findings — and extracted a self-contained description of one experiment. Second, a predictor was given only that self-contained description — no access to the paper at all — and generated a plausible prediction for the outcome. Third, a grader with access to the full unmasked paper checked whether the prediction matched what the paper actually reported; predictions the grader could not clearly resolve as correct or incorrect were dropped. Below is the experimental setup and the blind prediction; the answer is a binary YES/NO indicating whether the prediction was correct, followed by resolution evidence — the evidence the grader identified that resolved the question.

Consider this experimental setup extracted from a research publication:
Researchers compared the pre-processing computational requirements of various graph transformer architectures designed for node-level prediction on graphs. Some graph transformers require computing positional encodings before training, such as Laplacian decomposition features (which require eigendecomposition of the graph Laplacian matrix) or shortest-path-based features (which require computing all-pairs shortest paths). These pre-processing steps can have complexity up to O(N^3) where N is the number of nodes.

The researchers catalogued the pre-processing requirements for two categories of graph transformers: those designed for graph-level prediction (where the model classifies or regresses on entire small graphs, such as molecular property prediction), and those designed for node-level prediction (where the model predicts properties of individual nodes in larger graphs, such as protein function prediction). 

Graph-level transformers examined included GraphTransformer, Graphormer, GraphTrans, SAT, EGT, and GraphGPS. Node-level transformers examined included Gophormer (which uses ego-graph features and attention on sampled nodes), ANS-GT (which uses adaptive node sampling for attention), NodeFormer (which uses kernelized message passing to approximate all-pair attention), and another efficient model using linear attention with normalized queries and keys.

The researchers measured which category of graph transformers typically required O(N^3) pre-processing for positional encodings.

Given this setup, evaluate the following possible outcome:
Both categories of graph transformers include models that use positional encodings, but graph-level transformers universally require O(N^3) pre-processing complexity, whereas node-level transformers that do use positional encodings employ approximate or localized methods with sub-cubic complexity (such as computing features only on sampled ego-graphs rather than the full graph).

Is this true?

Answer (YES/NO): NO